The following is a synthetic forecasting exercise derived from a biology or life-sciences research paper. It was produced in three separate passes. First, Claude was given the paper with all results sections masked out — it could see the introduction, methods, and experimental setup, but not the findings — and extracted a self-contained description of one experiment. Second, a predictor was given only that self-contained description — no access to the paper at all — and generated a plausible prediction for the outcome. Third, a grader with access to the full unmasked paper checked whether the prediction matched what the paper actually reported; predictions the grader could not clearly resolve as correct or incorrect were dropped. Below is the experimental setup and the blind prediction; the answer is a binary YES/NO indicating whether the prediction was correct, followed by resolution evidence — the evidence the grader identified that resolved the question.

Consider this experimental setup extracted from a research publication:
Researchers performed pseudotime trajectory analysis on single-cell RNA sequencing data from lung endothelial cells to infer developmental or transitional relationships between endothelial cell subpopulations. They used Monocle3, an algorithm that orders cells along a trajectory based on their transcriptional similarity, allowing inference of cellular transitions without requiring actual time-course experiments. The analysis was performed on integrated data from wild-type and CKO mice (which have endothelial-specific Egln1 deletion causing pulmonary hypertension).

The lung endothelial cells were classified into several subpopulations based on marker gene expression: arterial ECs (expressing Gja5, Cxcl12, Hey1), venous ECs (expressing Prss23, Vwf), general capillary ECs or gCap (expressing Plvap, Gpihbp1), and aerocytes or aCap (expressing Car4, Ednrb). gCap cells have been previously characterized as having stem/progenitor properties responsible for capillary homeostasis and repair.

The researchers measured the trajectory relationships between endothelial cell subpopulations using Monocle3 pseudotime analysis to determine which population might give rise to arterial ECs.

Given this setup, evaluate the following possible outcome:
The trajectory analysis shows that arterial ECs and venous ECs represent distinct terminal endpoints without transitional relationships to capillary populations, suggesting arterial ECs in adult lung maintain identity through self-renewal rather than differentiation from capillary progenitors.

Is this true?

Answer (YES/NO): NO